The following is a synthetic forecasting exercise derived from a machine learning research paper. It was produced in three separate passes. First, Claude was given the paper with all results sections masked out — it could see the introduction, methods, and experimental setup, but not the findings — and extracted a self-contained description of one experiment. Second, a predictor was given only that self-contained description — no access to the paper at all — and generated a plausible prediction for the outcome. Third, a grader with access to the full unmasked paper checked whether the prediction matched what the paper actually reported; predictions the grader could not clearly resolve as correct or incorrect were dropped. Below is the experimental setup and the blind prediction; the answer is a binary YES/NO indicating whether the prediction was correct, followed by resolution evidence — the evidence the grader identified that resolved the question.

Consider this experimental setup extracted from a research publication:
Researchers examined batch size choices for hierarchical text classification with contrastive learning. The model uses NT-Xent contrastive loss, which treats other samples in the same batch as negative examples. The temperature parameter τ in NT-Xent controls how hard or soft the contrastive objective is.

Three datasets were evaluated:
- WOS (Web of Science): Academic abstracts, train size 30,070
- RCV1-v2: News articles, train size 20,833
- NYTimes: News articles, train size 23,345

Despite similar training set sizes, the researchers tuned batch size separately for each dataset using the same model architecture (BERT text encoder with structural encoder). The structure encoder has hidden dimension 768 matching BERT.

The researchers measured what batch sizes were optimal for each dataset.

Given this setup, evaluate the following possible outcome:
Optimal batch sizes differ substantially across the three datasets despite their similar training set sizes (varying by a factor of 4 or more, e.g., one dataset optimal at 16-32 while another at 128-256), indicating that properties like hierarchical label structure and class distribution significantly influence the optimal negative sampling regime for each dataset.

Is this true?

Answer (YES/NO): NO